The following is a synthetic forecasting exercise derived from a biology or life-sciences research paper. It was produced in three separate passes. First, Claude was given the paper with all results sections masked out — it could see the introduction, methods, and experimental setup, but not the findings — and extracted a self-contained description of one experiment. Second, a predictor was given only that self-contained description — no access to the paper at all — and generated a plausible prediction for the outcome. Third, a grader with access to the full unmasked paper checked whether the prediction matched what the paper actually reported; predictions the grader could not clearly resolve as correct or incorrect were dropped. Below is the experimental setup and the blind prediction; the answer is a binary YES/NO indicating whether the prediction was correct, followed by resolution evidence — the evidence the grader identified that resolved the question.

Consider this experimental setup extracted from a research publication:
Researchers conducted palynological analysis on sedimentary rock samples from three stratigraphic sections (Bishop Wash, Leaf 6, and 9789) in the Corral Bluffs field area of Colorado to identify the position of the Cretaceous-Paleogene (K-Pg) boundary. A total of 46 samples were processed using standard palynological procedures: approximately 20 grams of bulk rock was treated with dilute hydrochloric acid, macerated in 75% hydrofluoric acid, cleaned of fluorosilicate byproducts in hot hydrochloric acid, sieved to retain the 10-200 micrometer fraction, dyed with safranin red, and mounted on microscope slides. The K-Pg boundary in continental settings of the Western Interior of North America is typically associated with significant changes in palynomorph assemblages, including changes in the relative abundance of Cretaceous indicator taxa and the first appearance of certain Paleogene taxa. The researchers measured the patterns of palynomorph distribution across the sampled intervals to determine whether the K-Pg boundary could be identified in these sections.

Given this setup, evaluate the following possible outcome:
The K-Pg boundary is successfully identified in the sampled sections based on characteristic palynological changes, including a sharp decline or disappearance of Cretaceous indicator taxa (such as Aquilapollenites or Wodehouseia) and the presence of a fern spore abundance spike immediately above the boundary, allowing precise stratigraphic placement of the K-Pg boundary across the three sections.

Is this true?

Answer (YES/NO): NO